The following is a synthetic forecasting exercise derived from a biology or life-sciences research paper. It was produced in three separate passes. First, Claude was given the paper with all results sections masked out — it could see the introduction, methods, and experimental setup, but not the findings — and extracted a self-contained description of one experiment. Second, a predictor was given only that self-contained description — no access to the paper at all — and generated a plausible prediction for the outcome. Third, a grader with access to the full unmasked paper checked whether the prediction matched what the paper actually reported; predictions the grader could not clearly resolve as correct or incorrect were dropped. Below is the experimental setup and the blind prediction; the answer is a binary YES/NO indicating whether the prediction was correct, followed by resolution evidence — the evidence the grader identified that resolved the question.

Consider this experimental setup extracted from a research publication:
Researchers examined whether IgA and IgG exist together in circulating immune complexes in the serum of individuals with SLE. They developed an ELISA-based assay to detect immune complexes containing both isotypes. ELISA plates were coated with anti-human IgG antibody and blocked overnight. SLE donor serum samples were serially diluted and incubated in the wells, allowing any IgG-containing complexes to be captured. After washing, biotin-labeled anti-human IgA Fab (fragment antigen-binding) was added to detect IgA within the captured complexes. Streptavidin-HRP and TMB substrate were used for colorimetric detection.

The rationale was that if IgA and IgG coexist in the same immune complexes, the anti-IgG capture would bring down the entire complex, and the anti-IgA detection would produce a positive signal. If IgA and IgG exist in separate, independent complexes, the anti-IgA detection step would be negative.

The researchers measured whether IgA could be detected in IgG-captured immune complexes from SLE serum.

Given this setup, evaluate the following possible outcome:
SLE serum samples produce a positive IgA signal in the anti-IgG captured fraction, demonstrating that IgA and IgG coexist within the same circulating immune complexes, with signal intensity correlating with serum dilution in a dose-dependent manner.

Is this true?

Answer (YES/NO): YES